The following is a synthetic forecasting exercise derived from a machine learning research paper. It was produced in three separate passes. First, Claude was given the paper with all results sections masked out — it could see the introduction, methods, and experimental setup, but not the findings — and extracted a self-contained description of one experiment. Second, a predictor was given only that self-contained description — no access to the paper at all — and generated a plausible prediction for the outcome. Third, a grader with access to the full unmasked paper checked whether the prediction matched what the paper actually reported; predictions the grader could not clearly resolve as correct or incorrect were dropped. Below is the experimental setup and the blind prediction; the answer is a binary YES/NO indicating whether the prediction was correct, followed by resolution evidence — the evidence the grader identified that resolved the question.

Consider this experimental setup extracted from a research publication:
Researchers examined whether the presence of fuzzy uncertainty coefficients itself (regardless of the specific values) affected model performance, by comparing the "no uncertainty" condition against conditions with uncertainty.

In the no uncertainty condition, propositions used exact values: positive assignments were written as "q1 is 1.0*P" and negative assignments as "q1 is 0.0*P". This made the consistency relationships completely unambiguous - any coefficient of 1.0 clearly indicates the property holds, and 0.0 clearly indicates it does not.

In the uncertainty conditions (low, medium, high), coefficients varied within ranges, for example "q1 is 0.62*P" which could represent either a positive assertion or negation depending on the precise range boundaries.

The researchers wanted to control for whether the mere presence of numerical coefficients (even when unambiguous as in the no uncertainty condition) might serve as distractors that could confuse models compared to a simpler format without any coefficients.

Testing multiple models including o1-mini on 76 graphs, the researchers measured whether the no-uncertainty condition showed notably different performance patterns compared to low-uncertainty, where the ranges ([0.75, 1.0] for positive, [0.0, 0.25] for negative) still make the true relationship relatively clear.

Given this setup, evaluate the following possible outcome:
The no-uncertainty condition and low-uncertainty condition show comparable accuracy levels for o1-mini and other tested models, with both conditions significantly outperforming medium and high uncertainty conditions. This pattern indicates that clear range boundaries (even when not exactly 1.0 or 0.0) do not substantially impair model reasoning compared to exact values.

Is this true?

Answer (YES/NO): NO